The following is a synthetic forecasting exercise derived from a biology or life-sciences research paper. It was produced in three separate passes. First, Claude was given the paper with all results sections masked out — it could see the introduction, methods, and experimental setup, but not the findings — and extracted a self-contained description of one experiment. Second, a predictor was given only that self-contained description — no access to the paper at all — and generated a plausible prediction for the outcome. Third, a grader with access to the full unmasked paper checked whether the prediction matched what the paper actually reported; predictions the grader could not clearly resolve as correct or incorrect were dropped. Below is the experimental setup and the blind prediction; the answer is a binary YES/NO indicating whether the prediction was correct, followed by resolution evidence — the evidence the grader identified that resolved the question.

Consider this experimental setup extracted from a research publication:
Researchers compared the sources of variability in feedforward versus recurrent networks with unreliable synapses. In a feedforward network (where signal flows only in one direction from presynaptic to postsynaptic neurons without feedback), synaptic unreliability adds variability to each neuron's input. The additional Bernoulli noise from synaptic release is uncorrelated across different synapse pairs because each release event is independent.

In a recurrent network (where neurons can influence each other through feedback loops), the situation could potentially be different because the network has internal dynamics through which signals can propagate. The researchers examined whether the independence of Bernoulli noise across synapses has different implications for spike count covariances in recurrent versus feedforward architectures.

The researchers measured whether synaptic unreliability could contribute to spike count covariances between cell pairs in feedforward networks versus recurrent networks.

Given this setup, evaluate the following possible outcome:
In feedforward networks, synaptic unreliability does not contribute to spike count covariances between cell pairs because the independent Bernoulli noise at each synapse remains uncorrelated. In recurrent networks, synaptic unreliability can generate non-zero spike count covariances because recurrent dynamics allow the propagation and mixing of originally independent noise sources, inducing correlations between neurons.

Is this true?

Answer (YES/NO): YES